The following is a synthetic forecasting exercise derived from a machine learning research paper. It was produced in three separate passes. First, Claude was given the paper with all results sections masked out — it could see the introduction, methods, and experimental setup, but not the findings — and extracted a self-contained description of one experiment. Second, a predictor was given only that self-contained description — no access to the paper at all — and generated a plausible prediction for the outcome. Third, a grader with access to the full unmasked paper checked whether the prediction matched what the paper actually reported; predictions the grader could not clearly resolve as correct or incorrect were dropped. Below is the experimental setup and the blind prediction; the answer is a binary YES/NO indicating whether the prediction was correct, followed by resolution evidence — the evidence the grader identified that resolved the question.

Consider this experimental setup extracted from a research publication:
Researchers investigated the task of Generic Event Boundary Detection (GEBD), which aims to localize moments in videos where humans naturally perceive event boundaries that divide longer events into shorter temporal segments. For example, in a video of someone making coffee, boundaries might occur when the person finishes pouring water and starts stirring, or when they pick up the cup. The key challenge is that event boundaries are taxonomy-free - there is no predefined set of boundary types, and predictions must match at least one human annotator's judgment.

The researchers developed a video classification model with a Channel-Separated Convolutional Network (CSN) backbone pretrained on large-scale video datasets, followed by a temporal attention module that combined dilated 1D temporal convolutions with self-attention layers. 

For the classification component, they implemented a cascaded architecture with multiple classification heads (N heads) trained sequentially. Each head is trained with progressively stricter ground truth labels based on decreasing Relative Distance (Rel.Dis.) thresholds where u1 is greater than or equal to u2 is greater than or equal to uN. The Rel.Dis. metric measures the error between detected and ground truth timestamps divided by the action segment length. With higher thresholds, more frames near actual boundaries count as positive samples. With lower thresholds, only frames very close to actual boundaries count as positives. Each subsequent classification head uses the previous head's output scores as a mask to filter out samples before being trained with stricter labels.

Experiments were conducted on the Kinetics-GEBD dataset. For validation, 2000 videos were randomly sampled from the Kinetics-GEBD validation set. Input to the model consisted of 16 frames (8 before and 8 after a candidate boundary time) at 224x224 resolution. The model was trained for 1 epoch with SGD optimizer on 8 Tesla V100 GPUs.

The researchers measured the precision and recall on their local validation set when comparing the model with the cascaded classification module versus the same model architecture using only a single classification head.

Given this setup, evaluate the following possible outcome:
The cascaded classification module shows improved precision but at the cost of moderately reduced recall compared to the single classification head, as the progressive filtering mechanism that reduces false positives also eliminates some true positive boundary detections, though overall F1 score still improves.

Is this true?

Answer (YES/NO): YES